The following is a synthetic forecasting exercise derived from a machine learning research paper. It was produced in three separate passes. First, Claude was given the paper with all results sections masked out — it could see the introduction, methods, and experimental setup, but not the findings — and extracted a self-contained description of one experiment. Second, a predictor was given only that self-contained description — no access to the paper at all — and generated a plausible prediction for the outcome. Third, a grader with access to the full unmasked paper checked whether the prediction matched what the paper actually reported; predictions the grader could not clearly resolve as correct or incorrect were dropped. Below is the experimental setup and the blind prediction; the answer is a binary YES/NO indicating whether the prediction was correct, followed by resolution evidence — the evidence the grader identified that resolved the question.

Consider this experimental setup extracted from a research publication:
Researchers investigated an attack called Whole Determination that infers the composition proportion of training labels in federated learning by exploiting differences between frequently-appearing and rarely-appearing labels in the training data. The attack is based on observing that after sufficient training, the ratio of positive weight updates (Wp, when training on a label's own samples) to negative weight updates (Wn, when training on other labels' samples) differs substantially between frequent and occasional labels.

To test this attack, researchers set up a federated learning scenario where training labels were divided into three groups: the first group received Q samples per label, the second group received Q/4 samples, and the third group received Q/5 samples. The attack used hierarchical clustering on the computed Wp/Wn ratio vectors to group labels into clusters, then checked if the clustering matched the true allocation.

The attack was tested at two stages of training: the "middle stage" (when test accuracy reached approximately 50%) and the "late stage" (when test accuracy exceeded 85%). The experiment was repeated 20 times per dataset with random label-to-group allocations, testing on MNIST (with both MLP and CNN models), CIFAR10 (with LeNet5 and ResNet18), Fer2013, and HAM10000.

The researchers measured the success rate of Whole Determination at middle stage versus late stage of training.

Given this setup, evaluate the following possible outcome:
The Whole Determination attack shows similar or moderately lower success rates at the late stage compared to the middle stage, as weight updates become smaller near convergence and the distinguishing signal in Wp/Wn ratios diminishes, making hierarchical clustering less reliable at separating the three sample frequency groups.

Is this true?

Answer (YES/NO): NO